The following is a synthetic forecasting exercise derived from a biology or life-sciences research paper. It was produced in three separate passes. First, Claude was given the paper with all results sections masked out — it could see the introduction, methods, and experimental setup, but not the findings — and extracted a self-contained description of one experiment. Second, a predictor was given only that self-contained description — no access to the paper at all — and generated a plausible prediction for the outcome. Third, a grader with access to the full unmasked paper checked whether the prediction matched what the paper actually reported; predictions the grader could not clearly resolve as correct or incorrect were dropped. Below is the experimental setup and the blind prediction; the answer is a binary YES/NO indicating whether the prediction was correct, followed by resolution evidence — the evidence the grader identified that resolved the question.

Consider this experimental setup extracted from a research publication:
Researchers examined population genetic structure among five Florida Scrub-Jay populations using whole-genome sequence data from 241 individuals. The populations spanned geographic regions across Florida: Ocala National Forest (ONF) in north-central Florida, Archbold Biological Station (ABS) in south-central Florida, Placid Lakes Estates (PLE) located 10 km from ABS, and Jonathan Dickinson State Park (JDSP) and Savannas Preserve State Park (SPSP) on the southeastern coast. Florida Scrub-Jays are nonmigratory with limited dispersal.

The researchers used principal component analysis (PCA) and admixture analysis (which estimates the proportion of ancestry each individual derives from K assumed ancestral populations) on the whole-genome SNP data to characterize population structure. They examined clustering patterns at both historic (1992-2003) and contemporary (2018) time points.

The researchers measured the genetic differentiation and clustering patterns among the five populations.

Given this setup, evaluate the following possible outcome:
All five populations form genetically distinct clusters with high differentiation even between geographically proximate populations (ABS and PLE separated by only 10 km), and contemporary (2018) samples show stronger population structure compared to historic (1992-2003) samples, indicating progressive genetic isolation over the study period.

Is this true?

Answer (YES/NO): NO